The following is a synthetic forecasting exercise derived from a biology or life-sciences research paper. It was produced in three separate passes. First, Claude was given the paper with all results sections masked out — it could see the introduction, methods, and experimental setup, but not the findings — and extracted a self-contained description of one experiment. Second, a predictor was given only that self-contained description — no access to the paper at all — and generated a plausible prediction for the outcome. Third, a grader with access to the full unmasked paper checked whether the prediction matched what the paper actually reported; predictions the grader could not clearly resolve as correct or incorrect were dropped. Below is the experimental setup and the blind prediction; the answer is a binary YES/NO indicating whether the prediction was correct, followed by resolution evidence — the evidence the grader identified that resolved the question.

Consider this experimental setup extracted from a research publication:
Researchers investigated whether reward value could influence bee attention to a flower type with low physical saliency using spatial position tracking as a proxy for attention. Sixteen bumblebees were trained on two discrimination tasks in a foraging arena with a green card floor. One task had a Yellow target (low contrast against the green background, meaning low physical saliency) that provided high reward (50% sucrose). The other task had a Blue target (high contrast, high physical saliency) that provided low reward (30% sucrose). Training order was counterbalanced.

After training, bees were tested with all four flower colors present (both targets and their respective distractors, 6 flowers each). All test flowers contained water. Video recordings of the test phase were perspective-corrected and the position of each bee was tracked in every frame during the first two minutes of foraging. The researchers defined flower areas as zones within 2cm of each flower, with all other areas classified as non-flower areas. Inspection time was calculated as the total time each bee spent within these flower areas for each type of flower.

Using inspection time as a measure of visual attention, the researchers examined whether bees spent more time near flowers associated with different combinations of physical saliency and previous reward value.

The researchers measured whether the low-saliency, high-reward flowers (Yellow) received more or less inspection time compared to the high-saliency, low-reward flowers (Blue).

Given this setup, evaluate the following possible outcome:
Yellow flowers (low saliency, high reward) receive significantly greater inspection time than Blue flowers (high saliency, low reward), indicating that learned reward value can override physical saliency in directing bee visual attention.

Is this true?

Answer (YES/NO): YES